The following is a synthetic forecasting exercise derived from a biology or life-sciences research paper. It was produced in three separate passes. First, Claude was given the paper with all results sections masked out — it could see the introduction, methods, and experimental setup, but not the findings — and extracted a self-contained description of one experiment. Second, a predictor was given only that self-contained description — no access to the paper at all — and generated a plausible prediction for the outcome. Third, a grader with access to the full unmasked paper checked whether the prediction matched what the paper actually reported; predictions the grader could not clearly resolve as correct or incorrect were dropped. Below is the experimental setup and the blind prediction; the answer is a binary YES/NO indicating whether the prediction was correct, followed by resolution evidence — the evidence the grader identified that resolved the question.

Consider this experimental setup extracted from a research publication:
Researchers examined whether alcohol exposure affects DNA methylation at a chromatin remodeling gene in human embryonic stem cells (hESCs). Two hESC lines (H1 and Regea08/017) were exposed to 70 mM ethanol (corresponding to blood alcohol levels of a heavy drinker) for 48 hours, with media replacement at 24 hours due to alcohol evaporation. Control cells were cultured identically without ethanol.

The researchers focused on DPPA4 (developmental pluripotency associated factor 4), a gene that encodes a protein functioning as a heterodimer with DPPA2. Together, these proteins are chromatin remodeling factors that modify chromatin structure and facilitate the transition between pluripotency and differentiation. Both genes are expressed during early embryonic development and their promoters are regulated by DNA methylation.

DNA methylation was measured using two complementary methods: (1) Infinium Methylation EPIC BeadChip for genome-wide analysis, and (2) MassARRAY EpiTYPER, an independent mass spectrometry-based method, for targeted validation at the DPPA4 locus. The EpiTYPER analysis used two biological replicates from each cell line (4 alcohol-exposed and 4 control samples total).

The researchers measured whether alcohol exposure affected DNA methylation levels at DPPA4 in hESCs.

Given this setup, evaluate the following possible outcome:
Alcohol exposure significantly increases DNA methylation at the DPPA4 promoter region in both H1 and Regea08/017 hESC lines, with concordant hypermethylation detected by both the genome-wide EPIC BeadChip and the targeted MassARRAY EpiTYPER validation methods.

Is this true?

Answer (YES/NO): NO